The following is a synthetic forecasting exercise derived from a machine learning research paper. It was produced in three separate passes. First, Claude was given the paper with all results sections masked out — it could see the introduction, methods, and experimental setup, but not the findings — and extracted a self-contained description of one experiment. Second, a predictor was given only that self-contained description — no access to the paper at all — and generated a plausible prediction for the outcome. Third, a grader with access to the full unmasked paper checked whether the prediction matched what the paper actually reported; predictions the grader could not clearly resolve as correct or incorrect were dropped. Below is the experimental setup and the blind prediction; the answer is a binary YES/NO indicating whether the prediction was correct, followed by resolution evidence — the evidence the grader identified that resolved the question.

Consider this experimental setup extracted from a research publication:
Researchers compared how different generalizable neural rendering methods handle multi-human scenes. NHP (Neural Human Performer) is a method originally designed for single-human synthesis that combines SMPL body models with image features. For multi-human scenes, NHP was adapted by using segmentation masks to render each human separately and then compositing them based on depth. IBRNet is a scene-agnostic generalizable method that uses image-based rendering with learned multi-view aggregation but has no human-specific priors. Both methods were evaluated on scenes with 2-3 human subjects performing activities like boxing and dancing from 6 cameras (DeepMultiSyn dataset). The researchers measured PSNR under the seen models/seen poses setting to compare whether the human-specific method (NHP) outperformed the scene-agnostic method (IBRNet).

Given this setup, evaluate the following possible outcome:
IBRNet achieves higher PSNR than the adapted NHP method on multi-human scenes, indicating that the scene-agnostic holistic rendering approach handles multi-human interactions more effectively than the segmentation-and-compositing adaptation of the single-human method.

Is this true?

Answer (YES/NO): NO